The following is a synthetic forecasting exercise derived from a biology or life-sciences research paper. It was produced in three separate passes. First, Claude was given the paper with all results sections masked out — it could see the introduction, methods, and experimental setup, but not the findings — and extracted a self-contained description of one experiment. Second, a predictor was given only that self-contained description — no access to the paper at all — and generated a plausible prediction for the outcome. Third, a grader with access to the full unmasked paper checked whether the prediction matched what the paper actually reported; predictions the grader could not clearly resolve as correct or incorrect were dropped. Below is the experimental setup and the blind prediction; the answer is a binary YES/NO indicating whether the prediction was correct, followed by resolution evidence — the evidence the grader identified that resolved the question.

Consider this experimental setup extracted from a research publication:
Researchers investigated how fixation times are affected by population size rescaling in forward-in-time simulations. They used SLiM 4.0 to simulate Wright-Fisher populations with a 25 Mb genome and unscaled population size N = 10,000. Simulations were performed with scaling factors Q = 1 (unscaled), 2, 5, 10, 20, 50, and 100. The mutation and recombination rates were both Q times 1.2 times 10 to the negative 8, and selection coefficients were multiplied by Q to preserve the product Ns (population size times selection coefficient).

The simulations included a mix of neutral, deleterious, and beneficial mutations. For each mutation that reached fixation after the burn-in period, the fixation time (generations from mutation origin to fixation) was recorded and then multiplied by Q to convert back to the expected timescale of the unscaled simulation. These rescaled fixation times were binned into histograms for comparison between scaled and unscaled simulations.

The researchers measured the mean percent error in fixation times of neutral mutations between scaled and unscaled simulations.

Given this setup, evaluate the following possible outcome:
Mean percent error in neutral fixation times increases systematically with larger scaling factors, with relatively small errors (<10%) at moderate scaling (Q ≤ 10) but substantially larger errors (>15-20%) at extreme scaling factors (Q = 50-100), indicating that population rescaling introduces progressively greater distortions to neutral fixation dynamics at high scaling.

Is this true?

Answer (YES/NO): NO